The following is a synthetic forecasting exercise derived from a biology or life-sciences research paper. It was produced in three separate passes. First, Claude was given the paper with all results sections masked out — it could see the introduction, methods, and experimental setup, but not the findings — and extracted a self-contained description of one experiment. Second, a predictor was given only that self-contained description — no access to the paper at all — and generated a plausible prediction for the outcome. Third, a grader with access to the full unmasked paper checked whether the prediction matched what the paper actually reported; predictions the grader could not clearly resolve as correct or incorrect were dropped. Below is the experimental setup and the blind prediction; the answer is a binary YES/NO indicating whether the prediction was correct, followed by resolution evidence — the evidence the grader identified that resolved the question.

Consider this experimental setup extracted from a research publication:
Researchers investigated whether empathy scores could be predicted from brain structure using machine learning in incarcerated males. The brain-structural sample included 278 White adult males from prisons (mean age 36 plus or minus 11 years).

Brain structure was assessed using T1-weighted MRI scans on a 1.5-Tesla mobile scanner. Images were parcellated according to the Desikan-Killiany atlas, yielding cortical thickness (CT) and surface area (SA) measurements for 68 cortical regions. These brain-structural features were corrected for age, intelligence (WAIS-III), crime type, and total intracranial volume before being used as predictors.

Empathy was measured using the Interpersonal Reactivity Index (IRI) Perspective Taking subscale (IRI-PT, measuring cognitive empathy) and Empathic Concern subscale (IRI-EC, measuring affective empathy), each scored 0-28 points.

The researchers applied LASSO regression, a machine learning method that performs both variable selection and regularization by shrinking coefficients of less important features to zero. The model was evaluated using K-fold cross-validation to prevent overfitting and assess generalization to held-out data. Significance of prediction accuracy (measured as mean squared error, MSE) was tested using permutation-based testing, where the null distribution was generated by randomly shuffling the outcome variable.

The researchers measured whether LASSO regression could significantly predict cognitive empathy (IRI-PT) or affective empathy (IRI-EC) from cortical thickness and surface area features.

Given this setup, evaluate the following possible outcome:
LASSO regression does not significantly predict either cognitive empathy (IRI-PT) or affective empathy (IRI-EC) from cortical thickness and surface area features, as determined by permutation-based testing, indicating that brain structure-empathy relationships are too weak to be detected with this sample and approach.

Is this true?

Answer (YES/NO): NO